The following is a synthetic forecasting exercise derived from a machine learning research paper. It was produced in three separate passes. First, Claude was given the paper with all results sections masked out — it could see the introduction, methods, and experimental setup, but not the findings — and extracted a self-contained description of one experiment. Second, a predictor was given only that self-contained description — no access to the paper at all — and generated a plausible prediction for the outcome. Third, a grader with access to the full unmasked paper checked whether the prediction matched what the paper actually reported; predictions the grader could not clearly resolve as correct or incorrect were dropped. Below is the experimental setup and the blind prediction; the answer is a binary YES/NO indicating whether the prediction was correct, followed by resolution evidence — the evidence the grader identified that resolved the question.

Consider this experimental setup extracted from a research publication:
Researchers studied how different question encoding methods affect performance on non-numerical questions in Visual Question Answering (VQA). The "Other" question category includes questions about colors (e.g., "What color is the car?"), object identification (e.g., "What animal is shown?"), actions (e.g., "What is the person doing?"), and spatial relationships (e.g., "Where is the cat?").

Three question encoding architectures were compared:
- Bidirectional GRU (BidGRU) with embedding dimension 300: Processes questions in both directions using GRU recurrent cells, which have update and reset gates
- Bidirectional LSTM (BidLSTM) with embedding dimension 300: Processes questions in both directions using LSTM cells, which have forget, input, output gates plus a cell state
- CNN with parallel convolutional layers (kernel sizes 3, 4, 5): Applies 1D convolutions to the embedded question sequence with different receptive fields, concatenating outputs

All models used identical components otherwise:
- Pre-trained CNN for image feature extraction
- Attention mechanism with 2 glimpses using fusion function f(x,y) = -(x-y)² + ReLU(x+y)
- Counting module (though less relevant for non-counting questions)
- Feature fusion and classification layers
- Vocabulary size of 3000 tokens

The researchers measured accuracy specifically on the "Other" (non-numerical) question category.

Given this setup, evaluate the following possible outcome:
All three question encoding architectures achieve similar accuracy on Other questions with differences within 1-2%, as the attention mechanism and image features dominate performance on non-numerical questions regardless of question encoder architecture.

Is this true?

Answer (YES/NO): NO